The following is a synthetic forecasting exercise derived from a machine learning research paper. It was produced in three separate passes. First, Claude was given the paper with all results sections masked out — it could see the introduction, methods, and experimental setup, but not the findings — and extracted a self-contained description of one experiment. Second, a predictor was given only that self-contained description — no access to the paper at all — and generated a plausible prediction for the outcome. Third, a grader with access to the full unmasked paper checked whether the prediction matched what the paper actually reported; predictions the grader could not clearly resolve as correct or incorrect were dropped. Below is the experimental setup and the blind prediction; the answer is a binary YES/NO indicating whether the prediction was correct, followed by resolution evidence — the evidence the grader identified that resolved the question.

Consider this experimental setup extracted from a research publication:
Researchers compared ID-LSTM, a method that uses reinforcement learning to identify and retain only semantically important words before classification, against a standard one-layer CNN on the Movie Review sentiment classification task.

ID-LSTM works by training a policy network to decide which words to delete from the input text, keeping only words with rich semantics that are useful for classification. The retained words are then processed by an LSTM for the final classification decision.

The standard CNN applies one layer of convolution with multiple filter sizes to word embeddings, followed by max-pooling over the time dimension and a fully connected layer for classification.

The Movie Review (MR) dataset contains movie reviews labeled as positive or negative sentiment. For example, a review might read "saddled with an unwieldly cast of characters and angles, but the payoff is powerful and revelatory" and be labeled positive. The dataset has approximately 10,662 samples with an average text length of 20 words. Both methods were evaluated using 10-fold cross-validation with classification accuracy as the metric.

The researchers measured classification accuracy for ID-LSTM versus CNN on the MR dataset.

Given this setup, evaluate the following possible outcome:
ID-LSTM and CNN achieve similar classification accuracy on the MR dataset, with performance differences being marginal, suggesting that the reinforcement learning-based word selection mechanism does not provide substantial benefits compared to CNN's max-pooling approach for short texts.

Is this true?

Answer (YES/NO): NO